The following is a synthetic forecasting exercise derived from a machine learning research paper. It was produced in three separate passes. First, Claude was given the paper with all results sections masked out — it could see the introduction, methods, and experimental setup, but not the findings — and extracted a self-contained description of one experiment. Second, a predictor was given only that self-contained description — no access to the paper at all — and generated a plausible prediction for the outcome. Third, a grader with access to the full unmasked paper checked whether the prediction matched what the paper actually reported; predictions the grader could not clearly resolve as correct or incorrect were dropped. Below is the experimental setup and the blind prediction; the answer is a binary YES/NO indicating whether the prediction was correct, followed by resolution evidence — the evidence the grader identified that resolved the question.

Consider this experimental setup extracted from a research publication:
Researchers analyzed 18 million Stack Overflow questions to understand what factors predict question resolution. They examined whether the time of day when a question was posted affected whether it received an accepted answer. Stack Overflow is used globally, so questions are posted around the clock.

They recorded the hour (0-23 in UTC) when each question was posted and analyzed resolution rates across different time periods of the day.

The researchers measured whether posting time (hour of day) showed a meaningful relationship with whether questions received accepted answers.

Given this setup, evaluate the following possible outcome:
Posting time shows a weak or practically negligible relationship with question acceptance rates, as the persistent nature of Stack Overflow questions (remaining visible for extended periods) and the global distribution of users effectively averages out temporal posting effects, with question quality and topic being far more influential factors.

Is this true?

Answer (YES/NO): YES